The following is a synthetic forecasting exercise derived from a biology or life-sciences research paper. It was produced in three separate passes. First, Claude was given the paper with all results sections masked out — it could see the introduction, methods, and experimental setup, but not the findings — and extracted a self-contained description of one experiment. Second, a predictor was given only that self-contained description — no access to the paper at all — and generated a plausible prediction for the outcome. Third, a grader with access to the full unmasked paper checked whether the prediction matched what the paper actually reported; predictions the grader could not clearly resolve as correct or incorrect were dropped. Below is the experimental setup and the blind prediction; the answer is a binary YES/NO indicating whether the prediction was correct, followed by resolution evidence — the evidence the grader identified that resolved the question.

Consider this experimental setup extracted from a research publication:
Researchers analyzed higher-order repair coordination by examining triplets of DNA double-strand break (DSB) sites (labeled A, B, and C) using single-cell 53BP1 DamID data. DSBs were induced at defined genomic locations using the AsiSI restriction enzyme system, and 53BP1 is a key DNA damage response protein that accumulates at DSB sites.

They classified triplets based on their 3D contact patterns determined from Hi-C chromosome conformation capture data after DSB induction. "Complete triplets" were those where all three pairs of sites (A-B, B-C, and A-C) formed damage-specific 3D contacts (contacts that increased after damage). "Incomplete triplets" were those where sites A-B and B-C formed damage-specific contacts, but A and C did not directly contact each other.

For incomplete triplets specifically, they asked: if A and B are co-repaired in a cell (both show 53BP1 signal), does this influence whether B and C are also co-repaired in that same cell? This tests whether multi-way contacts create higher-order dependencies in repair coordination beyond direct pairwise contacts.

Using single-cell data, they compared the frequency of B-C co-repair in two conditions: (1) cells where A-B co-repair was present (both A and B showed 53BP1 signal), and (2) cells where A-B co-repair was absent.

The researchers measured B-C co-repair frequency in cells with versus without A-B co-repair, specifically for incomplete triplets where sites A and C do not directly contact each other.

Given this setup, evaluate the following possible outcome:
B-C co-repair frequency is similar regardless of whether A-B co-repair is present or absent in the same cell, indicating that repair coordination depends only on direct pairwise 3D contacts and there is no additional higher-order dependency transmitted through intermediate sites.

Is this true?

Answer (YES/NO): YES